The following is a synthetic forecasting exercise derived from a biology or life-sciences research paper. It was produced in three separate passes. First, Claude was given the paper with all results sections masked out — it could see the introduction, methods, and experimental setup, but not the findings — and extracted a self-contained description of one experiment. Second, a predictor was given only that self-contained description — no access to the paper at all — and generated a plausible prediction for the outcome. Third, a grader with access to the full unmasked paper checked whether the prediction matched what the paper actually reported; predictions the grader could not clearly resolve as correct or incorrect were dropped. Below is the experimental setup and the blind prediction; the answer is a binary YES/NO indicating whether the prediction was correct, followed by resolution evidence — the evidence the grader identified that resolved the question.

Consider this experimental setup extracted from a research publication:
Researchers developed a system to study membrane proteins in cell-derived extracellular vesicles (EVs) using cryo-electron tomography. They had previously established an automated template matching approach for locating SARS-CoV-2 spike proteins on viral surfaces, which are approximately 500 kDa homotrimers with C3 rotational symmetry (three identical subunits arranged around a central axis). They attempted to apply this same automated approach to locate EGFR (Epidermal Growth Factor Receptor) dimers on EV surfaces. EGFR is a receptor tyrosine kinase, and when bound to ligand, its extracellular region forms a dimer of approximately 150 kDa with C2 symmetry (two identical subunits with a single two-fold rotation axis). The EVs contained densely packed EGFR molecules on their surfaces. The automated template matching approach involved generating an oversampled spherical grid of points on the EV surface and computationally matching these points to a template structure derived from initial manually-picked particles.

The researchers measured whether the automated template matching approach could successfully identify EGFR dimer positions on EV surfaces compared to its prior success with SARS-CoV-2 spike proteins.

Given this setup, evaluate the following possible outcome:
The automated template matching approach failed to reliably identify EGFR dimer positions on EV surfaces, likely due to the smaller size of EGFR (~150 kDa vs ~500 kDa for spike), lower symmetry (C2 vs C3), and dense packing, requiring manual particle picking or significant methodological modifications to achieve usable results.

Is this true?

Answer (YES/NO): YES